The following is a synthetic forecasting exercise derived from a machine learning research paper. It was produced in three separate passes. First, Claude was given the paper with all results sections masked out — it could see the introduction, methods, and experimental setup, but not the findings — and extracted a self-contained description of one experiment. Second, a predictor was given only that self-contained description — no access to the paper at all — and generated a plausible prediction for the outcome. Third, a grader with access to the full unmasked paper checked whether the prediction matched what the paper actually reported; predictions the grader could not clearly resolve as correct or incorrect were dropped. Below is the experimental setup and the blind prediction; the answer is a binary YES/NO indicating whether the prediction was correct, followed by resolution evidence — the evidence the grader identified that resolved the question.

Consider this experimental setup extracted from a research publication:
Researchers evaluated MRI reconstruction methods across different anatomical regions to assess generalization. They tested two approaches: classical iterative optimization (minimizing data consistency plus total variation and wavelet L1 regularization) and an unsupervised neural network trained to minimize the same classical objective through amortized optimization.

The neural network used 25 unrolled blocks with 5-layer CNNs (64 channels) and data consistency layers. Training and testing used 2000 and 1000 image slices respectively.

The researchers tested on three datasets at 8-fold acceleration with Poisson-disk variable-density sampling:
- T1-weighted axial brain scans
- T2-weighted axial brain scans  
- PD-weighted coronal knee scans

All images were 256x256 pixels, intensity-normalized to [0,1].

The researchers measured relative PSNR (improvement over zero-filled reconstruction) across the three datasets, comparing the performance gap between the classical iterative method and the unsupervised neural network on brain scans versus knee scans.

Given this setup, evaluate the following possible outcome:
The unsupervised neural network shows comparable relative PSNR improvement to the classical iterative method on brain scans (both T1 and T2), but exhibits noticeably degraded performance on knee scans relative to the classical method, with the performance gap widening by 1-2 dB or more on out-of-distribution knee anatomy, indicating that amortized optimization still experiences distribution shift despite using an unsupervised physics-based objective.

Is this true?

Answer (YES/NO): NO